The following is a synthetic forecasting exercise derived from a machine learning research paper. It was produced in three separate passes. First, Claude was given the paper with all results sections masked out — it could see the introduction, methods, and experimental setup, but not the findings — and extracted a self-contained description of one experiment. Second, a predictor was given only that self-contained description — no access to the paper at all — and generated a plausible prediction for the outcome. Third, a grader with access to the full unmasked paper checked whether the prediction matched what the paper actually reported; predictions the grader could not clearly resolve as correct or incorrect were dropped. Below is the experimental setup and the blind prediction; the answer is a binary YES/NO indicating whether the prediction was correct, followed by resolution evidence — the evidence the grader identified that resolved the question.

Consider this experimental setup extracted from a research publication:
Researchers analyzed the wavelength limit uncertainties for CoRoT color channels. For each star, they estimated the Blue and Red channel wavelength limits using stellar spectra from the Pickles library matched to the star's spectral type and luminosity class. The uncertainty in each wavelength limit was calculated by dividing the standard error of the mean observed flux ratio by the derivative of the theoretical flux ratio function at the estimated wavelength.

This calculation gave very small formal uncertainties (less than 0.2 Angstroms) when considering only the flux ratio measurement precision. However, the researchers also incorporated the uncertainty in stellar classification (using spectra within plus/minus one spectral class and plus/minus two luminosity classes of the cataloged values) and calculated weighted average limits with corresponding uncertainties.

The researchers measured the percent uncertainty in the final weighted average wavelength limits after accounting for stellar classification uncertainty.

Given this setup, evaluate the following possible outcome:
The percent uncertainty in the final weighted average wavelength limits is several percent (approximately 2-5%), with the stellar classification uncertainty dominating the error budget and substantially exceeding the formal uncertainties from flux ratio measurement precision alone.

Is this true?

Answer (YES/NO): YES